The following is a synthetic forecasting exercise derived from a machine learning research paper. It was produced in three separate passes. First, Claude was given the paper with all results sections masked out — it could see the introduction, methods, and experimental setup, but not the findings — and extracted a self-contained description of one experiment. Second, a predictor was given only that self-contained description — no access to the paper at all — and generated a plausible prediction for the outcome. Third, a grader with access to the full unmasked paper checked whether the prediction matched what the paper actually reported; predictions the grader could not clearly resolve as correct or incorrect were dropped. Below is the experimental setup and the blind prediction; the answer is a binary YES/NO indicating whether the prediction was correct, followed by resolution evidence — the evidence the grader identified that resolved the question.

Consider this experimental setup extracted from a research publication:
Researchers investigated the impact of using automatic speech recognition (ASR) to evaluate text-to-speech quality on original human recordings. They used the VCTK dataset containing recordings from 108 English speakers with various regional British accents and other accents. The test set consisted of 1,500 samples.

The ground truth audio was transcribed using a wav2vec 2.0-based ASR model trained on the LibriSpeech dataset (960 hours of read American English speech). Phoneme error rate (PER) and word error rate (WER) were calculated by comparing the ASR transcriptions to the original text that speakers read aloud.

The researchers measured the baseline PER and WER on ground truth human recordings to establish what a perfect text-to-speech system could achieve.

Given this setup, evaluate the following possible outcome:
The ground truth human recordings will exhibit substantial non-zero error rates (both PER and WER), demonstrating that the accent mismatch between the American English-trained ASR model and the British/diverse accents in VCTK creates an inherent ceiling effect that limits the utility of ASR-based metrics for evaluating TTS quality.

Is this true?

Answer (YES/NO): NO